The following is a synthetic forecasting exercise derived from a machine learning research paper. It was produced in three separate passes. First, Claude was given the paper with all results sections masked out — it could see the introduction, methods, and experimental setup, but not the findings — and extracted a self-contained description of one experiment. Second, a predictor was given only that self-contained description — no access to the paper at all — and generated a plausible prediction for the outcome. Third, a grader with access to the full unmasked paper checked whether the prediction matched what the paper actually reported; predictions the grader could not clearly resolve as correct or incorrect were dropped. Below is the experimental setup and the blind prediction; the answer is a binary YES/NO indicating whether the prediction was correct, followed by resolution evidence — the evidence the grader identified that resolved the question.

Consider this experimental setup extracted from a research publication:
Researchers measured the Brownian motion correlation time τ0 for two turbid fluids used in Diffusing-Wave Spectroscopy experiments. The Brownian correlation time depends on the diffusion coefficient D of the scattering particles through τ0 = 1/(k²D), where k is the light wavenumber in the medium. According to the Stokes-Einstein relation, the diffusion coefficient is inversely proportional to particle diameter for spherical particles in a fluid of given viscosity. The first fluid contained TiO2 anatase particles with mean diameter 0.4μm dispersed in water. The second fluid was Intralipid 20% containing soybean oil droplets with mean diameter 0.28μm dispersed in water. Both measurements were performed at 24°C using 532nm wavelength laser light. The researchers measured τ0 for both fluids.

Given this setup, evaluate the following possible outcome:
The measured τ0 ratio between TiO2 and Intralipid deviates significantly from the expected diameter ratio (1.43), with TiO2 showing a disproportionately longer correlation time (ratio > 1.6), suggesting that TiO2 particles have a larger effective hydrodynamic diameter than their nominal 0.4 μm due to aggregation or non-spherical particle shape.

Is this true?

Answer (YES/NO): NO